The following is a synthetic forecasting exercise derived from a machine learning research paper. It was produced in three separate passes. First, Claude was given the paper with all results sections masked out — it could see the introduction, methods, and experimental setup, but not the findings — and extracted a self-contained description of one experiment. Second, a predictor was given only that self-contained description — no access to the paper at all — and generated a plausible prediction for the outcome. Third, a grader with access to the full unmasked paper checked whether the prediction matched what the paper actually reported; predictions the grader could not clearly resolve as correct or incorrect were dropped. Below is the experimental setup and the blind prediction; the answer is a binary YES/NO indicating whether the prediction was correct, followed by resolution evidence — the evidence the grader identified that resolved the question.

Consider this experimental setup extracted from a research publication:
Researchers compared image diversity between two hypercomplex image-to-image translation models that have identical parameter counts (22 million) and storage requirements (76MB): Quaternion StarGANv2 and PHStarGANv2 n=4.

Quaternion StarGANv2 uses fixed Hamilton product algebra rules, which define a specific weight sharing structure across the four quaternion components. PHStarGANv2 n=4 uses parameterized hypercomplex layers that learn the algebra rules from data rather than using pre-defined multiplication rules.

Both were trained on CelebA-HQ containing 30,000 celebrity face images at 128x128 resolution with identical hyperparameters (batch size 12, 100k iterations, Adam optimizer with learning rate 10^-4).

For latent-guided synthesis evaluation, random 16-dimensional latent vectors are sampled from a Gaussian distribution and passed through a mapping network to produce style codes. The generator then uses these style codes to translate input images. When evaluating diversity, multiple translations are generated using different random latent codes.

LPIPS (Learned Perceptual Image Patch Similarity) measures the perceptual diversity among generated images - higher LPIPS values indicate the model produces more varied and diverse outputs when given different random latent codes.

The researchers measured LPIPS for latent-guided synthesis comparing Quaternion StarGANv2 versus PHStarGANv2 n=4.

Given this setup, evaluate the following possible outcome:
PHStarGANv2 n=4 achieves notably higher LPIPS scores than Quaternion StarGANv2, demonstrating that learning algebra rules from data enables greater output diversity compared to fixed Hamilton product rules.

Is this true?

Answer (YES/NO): YES